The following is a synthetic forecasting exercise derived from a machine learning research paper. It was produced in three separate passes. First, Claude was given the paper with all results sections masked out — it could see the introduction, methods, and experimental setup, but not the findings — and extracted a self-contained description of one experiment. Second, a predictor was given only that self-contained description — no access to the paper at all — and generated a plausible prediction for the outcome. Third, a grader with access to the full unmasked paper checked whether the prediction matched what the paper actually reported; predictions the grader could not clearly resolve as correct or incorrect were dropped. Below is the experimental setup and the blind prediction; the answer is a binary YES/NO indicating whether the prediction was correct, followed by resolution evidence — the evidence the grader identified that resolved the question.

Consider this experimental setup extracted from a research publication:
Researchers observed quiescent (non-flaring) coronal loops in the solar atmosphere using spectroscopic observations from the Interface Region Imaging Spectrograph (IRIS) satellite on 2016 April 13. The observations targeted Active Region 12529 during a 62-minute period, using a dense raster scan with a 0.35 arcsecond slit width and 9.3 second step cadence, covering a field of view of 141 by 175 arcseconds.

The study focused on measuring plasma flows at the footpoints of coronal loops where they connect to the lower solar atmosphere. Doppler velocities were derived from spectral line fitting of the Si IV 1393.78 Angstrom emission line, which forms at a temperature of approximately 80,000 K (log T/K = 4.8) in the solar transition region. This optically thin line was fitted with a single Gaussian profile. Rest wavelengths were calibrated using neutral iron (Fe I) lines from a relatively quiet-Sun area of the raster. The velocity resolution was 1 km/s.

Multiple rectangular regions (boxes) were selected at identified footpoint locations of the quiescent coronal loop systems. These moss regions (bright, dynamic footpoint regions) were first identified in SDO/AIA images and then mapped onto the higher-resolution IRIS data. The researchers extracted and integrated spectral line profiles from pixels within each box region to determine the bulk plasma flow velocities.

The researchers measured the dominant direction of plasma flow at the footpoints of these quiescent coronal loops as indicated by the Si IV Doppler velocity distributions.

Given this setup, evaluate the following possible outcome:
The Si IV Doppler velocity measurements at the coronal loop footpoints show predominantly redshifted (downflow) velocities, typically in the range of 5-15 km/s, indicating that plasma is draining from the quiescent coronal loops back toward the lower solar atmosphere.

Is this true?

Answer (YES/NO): NO